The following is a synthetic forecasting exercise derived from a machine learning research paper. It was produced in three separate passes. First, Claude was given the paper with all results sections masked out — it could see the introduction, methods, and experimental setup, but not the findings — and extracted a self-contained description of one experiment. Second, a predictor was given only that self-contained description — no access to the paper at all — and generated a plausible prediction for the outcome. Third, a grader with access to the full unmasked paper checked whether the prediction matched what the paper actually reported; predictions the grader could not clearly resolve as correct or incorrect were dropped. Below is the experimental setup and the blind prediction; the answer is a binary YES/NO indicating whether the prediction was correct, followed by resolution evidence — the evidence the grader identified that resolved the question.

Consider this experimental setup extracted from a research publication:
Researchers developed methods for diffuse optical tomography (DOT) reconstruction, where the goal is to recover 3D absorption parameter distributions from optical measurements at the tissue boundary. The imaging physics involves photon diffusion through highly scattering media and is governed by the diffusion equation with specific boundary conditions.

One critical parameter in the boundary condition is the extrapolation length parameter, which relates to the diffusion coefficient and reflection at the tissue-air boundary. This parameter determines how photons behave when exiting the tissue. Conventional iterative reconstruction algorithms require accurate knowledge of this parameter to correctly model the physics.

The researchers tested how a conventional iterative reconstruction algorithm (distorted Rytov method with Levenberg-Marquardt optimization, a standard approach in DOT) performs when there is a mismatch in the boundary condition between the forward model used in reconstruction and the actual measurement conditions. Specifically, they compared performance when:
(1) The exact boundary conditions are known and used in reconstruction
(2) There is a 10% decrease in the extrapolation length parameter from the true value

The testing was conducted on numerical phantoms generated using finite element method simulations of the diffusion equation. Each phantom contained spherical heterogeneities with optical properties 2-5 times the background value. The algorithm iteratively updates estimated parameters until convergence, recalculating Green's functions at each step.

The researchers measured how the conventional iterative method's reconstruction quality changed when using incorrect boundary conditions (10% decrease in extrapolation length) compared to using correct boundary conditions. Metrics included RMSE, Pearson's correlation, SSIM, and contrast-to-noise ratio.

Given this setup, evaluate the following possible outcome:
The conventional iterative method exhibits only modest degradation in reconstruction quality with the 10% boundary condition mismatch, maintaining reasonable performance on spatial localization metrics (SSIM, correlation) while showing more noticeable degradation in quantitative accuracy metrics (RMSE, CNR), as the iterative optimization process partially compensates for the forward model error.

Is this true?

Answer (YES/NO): NO